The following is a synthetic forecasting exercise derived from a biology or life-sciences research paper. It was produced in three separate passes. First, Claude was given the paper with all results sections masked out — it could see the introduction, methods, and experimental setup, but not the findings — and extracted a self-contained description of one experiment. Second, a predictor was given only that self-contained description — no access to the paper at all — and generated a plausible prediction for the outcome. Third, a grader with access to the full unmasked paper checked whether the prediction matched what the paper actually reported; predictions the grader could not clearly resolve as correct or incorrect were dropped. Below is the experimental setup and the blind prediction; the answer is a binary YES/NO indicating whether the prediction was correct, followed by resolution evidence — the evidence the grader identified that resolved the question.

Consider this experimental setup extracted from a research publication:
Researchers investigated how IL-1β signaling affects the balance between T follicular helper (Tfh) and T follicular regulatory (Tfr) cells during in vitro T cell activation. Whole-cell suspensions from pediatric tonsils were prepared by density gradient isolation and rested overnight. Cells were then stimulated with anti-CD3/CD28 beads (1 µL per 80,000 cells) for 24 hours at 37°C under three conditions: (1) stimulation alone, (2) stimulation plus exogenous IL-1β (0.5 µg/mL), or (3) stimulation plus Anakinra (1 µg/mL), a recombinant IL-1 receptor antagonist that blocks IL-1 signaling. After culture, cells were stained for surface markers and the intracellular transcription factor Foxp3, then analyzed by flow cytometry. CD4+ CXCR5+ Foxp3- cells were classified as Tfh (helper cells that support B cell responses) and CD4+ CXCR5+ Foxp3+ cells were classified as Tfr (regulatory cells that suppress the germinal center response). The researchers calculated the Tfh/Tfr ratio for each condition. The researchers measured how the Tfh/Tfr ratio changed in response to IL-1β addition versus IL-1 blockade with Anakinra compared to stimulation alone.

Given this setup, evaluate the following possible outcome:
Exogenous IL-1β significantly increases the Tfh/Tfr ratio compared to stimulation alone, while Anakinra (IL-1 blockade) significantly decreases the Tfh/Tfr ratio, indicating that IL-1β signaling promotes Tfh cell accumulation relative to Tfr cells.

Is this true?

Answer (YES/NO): NO